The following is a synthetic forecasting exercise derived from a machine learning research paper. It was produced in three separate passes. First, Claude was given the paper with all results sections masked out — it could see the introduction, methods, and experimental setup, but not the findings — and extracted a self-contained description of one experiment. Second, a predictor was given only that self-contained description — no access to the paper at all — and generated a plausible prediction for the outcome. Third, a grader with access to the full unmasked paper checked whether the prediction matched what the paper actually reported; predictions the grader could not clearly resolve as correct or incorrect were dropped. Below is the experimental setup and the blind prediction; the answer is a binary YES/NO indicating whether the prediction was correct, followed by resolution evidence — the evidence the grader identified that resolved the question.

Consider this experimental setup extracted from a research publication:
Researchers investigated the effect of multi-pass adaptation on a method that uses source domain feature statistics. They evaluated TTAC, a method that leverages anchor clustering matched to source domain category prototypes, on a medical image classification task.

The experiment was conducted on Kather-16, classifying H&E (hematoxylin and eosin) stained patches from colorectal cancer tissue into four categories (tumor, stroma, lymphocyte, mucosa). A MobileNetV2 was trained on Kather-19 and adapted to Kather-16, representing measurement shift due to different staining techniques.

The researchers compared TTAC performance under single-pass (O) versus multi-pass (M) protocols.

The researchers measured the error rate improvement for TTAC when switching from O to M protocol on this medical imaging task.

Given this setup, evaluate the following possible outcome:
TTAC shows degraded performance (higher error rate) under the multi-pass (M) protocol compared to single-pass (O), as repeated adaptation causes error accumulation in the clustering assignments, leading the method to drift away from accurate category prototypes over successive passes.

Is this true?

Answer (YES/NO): NO